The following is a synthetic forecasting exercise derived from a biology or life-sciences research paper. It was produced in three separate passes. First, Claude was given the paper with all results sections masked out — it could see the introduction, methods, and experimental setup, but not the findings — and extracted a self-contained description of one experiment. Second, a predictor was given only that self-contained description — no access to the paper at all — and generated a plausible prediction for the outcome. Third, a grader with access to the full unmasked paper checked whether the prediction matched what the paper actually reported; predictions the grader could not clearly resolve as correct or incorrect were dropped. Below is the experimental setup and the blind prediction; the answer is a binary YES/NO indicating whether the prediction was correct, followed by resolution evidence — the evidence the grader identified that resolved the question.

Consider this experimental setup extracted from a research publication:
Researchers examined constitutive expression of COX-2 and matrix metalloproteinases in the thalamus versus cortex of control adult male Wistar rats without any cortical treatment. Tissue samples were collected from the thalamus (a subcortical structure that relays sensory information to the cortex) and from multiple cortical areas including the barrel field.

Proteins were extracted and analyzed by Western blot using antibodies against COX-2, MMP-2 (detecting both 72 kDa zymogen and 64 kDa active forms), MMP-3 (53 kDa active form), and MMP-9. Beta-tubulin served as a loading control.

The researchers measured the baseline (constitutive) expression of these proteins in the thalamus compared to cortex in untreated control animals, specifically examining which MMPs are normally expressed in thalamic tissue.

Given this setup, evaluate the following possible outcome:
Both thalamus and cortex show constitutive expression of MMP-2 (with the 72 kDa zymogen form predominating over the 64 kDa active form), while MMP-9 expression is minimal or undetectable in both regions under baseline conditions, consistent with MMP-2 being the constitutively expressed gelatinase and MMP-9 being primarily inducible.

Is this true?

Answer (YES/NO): NO